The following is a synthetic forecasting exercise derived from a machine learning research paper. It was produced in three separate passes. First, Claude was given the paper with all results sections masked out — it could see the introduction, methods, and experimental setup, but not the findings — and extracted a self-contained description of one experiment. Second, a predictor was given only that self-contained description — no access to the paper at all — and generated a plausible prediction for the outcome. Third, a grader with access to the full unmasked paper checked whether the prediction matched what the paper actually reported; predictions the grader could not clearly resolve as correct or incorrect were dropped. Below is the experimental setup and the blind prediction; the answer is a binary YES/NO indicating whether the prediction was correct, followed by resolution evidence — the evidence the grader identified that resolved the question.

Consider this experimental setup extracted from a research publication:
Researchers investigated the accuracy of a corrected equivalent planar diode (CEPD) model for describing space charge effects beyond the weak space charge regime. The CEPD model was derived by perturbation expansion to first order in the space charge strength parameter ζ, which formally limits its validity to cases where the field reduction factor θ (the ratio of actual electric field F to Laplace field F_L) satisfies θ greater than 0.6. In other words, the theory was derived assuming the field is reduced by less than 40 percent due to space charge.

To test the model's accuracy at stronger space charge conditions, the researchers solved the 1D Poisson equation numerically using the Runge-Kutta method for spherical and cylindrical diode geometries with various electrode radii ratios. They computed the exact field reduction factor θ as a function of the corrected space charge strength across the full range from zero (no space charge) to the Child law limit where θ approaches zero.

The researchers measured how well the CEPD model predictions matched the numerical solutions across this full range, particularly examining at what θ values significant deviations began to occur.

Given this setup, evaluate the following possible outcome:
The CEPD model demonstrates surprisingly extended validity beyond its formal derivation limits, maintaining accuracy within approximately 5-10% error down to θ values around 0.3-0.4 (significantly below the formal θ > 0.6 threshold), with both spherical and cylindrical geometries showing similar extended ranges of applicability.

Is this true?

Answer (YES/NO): NO